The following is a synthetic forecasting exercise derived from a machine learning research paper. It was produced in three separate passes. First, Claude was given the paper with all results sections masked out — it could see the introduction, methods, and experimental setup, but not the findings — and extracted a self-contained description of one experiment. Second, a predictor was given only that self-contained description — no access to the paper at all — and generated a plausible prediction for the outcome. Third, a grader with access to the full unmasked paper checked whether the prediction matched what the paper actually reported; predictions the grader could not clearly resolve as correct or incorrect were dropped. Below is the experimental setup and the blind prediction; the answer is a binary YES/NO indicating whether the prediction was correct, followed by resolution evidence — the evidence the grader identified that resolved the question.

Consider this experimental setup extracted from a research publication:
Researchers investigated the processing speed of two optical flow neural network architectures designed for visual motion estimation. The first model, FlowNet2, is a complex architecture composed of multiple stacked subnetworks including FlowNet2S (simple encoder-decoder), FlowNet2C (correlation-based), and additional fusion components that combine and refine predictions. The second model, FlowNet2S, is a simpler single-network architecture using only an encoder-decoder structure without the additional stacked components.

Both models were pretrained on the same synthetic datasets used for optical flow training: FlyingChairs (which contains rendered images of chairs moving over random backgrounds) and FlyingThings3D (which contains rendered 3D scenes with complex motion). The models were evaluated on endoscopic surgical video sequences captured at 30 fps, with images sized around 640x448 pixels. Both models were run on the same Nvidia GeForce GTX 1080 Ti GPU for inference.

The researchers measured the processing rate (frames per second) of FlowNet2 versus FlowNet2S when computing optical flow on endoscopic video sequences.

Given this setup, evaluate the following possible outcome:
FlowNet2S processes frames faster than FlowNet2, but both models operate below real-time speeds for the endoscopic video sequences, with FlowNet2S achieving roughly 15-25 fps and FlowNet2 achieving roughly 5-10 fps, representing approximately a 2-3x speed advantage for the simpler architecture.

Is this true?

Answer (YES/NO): NO